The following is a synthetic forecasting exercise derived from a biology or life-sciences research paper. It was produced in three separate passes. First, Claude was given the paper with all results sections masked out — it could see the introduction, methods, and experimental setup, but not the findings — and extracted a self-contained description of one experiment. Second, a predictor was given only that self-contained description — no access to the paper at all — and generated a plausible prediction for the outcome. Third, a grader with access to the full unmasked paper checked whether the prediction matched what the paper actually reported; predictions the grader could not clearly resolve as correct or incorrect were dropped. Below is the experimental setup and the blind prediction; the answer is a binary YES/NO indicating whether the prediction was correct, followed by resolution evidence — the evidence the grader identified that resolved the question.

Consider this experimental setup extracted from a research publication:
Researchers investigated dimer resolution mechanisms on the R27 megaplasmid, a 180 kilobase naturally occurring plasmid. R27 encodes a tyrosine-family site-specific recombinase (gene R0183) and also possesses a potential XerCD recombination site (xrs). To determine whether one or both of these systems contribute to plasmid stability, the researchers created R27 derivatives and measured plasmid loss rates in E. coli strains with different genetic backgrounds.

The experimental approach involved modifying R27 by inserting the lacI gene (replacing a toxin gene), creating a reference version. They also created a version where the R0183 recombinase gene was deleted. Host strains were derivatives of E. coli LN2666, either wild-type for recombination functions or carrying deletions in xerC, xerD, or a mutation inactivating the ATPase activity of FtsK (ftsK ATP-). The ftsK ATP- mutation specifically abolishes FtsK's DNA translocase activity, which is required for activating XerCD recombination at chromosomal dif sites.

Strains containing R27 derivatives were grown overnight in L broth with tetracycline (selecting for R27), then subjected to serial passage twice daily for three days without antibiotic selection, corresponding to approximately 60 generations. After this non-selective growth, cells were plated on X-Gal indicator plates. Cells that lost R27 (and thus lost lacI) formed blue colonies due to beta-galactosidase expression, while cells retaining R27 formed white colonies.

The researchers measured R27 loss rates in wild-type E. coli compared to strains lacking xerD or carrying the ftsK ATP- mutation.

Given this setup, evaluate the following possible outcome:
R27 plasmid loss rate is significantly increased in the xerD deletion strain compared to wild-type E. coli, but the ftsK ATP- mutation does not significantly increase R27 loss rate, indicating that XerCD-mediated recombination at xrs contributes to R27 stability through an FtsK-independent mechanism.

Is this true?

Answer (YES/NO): NO